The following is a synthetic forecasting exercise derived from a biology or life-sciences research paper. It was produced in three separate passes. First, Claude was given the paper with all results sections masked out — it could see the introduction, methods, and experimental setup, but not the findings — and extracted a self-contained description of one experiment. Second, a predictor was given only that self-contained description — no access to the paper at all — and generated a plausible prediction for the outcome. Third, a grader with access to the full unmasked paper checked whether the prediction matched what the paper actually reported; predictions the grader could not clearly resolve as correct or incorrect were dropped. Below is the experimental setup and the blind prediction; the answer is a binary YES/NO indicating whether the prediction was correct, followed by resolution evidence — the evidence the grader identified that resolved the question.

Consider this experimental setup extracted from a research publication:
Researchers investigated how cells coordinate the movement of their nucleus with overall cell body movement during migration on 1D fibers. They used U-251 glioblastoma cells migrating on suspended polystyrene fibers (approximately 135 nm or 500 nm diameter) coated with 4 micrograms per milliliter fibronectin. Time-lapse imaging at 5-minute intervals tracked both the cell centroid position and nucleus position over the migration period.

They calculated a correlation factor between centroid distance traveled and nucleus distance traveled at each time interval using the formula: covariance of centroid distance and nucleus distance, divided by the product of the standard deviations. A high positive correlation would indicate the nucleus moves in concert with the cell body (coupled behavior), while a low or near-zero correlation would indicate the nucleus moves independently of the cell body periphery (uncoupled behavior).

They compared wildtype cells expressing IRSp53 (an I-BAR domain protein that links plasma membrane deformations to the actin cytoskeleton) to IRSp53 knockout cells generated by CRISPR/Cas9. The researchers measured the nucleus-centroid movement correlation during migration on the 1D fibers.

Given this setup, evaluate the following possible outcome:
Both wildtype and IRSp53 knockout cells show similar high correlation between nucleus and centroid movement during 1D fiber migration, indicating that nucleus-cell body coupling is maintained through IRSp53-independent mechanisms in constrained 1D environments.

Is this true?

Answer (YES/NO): NO